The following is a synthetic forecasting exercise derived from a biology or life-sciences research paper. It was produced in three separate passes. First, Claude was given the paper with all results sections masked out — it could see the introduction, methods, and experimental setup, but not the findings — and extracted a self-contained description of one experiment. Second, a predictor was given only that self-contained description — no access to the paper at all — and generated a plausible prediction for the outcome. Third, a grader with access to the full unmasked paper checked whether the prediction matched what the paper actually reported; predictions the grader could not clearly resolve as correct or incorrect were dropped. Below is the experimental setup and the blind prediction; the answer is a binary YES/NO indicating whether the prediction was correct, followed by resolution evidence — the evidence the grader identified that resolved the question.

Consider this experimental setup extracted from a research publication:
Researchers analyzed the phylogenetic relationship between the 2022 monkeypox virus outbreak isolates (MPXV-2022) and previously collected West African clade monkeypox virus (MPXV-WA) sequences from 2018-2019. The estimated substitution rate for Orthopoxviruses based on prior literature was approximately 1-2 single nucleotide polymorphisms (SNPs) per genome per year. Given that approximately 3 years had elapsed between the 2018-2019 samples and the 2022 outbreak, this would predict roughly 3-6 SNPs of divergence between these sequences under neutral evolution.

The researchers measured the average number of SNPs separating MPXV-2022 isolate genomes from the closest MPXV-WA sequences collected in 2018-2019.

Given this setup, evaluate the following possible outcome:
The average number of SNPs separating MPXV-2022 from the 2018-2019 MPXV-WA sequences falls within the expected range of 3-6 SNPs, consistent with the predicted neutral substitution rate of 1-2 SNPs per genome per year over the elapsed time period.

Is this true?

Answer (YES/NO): NO